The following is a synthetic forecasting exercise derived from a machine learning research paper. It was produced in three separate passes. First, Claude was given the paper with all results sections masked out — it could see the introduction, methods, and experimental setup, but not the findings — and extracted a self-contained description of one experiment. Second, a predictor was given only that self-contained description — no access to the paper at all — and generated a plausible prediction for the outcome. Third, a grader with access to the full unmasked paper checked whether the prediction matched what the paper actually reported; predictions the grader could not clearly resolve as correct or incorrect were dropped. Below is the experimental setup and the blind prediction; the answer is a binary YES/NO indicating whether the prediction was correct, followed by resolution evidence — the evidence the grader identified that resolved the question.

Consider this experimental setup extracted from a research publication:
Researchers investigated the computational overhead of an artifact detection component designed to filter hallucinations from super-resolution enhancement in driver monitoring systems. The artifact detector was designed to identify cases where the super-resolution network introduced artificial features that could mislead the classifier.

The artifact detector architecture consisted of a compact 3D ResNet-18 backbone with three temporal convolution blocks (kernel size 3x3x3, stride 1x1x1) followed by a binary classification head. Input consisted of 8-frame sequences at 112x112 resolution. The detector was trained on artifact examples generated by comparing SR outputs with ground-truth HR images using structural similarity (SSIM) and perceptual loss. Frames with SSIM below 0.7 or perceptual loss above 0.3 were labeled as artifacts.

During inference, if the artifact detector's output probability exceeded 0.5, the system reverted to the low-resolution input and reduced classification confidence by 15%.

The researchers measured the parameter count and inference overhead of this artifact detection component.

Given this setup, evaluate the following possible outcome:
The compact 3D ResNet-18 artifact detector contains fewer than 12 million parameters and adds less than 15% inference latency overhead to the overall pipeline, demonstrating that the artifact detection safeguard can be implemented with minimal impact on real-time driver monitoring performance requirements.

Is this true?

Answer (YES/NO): YES